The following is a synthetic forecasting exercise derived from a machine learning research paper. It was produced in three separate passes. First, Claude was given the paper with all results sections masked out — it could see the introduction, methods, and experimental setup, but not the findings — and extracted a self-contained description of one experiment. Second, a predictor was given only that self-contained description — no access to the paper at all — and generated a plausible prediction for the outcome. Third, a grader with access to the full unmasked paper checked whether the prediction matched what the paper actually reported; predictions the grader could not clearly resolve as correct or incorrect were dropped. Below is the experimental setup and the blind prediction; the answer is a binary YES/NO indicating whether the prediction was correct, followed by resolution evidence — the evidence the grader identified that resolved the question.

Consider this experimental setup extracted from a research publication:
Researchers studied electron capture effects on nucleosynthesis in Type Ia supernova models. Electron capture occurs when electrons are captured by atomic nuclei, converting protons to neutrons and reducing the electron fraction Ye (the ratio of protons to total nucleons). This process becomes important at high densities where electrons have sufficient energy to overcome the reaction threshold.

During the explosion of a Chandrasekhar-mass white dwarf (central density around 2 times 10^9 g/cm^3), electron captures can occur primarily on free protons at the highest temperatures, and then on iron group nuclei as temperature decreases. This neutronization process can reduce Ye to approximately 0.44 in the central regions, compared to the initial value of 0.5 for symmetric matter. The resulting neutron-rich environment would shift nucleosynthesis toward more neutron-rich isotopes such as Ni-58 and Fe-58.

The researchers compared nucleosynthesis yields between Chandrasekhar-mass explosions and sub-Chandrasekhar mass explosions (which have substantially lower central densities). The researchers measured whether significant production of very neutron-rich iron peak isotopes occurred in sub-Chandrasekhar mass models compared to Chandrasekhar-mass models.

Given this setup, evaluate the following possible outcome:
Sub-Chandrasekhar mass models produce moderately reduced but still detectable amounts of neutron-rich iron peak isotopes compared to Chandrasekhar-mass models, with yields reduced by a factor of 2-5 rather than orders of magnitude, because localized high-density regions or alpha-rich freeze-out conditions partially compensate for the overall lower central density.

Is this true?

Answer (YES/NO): NO